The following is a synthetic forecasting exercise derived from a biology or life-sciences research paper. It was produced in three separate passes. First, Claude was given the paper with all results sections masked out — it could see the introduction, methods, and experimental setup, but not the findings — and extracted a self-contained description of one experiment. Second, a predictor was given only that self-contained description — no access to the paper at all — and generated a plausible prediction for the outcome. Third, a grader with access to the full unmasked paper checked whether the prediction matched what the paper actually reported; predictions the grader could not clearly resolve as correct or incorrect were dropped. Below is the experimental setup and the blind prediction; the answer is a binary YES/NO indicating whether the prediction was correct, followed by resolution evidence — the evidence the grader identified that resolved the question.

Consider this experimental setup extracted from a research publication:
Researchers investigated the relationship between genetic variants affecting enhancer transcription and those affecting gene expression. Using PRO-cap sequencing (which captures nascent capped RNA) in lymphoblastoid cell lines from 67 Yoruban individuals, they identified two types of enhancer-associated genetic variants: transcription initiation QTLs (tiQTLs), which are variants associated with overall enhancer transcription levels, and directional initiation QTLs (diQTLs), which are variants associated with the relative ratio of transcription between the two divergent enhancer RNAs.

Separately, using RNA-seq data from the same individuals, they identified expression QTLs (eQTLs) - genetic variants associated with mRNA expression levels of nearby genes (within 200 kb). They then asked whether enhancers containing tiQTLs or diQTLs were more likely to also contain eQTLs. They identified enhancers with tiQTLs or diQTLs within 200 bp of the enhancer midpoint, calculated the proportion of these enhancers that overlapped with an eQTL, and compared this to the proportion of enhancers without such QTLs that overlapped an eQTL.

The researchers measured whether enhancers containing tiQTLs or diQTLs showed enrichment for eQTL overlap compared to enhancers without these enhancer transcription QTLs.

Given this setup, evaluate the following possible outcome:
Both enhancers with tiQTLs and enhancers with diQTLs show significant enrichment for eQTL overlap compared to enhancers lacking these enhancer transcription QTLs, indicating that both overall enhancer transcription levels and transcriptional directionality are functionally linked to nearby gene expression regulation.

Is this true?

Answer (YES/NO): YES